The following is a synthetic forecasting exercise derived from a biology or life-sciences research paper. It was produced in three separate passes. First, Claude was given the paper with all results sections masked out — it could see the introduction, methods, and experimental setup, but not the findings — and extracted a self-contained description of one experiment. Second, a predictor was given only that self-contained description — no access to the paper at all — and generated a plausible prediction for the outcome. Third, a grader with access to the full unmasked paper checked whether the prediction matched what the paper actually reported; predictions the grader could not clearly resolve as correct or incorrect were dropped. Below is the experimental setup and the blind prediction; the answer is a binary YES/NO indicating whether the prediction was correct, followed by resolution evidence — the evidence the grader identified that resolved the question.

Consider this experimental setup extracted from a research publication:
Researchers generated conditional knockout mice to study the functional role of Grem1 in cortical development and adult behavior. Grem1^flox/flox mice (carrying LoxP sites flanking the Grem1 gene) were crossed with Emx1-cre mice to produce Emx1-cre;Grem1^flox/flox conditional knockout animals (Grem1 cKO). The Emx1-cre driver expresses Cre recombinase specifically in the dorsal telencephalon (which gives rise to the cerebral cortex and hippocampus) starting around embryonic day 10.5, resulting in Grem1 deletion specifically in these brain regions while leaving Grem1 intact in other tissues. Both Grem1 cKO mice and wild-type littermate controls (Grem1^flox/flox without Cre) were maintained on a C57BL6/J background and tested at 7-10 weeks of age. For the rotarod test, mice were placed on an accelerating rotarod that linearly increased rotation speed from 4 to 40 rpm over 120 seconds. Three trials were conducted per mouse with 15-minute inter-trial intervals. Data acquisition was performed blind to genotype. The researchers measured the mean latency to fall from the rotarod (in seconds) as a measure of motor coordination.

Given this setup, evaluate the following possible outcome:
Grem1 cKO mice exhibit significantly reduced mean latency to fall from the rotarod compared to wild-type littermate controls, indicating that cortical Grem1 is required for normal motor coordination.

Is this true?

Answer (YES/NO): YES